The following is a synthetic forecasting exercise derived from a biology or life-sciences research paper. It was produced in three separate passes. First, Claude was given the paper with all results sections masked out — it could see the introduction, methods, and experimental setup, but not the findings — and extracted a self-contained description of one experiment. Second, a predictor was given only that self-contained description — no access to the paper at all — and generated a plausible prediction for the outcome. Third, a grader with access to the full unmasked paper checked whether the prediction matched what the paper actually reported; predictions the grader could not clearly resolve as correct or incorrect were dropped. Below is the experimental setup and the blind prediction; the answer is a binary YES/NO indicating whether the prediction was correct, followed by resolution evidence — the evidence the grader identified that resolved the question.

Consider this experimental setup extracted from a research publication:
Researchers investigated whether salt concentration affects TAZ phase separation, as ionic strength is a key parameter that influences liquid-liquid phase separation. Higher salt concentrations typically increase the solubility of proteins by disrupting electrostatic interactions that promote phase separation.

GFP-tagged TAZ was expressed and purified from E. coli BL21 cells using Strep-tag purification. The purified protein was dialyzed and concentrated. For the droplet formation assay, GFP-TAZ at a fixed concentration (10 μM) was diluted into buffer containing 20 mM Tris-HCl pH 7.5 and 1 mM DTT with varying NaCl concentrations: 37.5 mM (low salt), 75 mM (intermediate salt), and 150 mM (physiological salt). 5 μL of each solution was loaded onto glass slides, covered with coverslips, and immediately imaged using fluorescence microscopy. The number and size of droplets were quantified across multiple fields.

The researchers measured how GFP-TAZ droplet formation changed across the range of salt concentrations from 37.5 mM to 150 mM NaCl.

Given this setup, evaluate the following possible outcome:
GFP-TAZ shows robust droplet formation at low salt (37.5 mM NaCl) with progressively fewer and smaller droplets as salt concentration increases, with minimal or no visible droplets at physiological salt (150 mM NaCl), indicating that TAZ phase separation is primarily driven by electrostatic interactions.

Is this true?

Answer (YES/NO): NO